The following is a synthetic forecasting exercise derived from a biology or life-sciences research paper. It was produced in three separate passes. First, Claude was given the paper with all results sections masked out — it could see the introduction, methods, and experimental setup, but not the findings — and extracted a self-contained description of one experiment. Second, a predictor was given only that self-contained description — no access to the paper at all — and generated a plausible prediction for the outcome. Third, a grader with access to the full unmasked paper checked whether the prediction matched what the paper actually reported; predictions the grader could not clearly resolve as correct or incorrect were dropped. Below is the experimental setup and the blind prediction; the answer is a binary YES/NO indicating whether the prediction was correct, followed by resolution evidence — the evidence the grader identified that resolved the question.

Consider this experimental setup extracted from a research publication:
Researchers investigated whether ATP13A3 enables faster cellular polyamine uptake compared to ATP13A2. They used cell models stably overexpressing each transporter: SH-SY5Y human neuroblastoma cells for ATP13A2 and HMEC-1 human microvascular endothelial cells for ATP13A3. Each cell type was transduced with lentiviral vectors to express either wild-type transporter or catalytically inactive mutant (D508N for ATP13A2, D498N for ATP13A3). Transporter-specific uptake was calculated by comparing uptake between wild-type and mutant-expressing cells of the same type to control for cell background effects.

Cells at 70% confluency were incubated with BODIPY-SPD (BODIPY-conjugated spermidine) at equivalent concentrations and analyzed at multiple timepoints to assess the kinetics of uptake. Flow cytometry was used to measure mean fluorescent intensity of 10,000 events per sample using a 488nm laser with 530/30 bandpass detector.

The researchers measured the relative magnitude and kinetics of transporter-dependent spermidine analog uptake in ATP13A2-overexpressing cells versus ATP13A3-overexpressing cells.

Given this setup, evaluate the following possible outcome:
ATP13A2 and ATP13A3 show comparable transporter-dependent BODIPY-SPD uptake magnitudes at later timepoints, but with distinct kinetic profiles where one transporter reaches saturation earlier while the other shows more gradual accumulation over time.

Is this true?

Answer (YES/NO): NO